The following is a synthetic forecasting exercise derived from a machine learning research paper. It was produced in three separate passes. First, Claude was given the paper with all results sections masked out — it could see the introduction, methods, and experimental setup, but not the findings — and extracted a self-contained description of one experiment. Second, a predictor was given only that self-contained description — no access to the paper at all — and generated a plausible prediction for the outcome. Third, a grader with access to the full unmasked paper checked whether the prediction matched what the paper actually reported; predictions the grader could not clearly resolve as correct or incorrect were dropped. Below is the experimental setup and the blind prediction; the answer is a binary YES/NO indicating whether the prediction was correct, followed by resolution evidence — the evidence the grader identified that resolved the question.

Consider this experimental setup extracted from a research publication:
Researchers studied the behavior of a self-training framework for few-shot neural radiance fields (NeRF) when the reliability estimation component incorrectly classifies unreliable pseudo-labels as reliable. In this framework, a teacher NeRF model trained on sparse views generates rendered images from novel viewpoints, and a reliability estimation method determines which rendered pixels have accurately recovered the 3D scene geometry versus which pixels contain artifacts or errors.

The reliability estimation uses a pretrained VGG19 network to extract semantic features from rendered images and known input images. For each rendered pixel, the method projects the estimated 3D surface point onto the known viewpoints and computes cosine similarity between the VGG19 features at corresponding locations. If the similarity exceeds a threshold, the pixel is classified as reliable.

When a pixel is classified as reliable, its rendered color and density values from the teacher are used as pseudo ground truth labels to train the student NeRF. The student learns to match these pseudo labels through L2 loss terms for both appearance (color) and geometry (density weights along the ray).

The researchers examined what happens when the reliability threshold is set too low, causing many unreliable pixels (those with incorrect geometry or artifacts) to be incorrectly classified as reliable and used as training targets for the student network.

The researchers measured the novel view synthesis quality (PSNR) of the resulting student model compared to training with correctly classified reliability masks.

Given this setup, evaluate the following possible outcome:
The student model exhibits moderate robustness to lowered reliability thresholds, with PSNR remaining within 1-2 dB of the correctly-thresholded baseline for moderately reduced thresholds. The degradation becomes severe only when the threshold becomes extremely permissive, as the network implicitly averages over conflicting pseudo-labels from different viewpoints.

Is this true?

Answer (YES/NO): NO